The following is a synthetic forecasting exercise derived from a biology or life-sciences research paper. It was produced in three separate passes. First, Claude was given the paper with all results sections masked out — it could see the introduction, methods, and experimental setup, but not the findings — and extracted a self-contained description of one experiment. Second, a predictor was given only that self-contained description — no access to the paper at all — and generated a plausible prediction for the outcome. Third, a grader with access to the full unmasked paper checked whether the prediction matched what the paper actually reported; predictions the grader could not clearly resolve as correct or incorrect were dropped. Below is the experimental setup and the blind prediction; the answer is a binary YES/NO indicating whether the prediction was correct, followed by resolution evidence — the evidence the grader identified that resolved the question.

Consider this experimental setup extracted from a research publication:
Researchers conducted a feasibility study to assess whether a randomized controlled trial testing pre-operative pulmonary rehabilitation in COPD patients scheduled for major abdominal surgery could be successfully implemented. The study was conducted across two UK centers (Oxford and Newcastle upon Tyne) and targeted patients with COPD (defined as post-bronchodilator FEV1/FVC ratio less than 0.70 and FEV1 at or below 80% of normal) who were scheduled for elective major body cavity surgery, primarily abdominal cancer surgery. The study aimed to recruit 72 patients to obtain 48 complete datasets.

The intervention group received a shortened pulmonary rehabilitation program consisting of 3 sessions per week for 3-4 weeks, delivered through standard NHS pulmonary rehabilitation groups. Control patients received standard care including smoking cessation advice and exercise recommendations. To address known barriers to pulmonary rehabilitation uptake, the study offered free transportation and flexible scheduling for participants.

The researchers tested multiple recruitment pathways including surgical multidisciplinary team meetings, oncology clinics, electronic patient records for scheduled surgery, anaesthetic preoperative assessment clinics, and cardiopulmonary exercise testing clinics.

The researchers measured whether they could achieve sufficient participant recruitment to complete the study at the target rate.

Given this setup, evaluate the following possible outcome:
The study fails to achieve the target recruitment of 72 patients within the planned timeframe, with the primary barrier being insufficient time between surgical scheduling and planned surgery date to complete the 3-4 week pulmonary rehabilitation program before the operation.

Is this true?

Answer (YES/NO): NO